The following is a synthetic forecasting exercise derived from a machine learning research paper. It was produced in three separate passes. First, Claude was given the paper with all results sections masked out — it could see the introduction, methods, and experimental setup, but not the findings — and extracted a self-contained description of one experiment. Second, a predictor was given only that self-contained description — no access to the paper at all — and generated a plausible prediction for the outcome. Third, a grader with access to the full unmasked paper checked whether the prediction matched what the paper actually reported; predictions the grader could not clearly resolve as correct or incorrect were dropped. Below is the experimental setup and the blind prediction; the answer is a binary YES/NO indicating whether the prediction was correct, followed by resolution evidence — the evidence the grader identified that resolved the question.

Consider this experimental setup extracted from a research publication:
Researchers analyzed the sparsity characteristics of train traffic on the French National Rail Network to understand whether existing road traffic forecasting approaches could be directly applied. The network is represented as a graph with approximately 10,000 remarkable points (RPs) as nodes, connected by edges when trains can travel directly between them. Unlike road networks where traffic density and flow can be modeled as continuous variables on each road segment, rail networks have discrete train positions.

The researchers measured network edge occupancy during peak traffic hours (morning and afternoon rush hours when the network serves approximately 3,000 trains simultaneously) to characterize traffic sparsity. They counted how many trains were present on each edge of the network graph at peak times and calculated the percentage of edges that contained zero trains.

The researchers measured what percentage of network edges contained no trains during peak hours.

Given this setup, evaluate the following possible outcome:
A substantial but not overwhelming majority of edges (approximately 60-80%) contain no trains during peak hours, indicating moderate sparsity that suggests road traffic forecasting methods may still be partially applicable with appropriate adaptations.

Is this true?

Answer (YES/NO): NO